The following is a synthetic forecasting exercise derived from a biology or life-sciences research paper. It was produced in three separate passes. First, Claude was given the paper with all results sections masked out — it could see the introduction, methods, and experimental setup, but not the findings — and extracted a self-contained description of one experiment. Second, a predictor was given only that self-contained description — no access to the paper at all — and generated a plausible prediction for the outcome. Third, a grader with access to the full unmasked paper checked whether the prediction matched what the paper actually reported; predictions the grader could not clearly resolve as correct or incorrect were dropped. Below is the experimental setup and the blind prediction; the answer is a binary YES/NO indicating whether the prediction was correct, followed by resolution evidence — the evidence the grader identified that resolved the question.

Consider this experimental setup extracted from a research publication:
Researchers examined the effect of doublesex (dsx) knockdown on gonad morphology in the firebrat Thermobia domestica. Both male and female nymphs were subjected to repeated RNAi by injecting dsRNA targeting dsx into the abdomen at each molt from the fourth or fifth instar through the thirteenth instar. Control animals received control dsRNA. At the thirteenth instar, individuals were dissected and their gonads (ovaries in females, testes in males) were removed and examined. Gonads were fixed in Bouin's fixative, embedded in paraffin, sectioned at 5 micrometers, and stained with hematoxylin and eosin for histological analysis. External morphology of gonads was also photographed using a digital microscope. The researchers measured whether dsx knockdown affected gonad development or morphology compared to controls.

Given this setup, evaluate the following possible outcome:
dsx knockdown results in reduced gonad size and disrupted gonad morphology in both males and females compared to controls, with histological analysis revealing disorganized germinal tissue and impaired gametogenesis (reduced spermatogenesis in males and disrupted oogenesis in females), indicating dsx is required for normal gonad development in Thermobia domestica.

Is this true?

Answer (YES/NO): NO